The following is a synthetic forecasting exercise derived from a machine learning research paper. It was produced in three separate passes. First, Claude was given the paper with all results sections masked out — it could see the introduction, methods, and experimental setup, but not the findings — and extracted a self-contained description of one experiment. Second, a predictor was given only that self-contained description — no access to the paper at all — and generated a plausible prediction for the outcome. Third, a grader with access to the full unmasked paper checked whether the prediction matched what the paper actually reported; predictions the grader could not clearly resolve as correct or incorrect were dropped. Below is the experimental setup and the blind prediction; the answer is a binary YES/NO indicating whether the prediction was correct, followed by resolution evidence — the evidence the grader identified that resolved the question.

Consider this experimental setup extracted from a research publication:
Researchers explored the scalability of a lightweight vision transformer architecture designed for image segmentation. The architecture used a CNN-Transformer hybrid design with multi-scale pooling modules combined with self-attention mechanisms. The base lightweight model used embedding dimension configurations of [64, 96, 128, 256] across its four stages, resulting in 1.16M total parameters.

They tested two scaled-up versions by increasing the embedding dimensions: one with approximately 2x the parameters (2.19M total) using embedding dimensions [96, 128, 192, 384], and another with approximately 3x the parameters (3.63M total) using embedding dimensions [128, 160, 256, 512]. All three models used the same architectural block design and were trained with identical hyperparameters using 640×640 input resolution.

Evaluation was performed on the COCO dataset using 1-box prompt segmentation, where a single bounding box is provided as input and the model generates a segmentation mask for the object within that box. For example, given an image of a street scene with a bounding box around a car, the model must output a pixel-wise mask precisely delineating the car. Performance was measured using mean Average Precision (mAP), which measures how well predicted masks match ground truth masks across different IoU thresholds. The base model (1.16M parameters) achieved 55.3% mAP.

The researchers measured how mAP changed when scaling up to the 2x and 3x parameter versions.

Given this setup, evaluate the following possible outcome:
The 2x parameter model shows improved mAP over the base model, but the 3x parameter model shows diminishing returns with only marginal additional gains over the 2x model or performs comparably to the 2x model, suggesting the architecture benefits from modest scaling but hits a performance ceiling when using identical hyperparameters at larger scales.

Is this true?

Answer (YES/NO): NO